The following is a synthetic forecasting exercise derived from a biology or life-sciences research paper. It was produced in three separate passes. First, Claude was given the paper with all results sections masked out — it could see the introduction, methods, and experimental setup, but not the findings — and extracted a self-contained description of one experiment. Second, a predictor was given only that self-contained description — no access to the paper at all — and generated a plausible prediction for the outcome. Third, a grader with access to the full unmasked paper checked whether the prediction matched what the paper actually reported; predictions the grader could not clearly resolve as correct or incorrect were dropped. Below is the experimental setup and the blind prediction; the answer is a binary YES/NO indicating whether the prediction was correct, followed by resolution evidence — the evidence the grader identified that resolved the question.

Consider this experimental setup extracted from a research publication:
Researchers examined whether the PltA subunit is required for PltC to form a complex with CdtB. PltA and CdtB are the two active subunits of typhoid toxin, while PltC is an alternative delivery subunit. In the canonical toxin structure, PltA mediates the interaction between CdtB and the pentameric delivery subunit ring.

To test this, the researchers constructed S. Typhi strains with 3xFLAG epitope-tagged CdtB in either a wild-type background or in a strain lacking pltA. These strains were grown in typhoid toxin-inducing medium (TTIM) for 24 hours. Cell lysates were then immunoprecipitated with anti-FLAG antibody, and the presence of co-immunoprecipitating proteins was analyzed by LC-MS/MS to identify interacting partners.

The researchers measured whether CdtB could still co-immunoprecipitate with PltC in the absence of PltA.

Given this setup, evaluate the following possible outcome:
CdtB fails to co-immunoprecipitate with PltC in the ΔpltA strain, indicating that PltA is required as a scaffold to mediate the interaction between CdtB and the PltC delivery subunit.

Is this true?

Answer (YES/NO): YES